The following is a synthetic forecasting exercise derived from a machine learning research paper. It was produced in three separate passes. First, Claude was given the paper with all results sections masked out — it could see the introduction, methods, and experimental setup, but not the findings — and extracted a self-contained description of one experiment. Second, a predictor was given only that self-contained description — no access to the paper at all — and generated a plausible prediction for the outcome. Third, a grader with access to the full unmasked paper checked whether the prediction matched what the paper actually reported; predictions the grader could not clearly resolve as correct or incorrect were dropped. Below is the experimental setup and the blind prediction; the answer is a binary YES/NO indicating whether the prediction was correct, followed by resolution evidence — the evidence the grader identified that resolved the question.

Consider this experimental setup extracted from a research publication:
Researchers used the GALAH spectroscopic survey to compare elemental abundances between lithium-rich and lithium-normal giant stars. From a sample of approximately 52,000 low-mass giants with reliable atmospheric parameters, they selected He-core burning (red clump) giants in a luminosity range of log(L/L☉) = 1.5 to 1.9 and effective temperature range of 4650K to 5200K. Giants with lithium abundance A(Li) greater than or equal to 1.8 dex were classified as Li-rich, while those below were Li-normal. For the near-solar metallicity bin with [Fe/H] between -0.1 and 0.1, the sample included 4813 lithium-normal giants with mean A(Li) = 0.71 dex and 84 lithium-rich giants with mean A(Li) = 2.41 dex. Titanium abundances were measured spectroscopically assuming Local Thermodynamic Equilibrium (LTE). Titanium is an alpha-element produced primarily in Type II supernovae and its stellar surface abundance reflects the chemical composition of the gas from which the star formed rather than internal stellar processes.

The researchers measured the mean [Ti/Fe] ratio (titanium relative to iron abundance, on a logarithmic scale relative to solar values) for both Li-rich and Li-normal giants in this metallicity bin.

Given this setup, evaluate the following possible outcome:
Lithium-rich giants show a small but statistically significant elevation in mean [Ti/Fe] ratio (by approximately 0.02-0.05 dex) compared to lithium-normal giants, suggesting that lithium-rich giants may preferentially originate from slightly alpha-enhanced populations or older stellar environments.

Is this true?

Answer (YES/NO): NO